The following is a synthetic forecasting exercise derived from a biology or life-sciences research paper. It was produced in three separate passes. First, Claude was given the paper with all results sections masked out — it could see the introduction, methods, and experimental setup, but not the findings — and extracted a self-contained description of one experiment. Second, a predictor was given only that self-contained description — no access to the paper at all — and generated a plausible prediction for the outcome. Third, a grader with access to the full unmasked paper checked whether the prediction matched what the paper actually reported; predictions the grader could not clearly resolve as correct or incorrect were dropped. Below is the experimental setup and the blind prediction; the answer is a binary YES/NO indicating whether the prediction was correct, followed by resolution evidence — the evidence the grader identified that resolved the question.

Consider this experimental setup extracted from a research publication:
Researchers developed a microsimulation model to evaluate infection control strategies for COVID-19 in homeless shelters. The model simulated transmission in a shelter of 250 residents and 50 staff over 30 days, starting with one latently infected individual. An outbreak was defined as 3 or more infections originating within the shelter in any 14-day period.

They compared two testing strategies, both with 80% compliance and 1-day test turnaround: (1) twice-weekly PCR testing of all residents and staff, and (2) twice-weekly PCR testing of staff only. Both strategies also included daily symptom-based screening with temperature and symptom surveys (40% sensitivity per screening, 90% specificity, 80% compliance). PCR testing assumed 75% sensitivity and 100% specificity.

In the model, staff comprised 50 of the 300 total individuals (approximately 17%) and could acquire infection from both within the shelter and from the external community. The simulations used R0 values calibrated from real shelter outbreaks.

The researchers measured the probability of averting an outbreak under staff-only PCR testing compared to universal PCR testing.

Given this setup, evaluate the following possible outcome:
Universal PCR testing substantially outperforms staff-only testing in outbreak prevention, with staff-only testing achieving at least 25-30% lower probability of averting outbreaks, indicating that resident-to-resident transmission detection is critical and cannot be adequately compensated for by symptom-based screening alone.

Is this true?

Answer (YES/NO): NO